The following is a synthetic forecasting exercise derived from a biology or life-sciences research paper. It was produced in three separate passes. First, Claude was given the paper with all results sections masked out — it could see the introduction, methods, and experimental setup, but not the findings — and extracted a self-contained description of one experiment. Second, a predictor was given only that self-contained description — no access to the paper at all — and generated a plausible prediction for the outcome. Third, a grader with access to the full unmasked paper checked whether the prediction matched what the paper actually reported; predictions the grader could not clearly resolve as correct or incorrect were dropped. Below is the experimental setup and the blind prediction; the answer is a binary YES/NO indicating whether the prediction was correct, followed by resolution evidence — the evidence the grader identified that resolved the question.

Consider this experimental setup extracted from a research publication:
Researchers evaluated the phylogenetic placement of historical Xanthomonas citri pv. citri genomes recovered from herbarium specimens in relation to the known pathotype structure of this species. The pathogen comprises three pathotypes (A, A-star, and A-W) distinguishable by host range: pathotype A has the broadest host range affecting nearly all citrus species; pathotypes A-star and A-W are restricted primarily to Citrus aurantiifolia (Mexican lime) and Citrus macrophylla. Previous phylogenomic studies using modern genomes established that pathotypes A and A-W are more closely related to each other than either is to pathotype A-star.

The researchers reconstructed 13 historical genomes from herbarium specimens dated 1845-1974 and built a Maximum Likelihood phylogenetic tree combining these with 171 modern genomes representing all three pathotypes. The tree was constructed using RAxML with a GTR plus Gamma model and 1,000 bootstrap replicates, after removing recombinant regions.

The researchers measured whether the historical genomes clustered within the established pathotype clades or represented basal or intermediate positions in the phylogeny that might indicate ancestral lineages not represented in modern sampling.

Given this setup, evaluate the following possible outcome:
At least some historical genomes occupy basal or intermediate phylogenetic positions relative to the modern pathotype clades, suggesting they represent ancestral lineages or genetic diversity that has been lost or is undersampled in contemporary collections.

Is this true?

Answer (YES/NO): NO